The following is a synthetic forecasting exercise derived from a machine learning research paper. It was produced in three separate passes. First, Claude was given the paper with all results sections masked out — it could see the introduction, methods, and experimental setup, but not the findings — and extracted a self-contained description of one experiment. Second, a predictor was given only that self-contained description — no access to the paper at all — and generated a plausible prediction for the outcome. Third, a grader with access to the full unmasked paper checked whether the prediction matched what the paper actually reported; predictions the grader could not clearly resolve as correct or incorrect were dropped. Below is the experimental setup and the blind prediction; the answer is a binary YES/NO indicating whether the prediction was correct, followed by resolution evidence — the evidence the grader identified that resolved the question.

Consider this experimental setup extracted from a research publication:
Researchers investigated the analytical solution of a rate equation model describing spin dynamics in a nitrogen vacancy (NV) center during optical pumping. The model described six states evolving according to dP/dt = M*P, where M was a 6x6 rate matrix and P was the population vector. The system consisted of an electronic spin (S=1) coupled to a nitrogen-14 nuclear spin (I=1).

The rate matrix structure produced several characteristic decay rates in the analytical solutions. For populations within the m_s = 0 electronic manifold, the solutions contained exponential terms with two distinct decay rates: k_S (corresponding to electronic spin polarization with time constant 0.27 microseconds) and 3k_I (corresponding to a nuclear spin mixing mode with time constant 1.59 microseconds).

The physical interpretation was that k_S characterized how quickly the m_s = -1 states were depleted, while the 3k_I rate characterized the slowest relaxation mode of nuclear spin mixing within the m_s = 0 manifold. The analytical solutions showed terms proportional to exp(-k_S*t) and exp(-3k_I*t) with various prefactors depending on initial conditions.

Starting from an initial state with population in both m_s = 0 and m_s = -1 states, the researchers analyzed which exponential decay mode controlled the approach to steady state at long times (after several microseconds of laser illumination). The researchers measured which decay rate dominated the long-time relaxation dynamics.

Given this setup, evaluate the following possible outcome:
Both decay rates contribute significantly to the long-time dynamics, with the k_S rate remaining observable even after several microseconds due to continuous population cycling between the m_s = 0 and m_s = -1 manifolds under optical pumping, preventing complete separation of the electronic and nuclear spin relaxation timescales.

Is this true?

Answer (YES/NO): NO